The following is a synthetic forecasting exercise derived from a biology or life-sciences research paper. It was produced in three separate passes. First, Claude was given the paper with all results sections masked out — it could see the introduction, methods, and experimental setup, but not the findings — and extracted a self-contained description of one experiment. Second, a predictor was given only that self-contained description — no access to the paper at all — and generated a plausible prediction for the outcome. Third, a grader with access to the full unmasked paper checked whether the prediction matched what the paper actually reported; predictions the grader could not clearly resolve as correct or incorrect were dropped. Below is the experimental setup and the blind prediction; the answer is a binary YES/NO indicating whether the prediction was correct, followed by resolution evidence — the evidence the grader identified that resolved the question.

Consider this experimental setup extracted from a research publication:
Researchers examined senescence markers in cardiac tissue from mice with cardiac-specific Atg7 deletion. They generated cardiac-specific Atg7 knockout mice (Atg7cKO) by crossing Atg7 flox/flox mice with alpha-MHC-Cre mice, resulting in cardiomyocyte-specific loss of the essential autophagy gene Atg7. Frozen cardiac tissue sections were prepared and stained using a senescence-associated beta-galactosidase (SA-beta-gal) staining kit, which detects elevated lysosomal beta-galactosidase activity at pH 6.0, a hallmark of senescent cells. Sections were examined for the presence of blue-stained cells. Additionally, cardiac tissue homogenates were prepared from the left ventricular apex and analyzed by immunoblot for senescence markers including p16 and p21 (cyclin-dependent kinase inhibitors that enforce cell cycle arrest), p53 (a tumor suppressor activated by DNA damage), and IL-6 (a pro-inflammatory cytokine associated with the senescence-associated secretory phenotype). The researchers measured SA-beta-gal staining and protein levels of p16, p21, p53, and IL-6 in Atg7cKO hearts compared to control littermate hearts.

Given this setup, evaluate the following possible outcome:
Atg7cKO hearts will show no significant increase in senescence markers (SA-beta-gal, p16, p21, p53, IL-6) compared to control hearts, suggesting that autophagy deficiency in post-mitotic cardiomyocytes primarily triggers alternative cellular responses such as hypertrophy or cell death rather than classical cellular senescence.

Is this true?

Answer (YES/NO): NO